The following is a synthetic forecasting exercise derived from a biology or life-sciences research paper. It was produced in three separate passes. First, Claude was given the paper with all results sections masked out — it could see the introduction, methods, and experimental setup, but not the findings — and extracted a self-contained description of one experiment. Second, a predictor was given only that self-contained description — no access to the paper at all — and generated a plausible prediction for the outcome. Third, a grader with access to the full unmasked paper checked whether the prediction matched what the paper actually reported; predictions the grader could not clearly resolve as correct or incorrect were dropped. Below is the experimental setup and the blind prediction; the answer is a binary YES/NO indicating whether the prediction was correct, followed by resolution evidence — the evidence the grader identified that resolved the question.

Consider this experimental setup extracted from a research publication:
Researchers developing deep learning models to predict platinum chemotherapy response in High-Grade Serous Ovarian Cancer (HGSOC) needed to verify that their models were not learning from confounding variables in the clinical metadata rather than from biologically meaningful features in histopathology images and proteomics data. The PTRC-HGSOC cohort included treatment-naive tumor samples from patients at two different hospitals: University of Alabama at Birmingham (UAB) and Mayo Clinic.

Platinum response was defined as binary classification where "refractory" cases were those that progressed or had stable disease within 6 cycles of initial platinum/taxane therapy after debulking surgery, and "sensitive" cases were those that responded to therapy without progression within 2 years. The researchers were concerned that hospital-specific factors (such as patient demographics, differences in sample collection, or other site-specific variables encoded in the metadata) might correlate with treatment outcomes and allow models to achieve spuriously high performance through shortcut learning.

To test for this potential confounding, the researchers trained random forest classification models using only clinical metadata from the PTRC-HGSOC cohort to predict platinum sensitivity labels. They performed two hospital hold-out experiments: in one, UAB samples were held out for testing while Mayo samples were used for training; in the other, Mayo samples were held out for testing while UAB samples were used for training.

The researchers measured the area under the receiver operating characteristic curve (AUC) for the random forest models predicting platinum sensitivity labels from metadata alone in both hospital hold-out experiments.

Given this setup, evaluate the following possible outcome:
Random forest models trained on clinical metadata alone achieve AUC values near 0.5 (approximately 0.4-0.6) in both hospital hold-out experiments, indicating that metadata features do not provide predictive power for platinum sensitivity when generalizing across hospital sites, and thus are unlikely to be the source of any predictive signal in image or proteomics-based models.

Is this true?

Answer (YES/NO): YES